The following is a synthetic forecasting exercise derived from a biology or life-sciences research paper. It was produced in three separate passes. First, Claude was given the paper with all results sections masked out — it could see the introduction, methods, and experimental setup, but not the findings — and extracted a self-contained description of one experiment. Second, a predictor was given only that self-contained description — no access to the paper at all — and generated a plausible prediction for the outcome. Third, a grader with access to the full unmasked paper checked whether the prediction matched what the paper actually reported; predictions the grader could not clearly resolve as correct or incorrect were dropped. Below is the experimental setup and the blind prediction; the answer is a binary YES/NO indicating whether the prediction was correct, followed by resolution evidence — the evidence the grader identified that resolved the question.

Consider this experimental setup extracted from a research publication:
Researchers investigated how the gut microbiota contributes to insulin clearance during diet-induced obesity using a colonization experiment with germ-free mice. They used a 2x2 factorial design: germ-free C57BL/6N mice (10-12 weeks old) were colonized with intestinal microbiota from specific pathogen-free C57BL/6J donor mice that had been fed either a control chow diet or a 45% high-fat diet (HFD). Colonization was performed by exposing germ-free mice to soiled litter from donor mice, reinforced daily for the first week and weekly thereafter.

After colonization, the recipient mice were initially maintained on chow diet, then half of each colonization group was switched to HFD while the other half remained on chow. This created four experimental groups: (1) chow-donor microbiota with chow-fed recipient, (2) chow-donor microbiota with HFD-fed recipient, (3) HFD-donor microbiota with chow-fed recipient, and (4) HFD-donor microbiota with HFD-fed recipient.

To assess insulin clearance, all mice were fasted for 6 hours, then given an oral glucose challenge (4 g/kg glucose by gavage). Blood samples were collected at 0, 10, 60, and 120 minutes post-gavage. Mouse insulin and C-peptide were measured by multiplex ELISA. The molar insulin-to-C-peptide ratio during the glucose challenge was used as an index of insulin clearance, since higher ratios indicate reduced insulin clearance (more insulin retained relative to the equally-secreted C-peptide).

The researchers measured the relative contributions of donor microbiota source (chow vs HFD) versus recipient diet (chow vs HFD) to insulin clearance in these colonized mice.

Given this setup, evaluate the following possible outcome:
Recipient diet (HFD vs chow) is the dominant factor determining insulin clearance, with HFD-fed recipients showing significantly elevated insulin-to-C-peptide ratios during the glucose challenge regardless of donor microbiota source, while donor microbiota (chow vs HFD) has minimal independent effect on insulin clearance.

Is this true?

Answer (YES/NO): NO